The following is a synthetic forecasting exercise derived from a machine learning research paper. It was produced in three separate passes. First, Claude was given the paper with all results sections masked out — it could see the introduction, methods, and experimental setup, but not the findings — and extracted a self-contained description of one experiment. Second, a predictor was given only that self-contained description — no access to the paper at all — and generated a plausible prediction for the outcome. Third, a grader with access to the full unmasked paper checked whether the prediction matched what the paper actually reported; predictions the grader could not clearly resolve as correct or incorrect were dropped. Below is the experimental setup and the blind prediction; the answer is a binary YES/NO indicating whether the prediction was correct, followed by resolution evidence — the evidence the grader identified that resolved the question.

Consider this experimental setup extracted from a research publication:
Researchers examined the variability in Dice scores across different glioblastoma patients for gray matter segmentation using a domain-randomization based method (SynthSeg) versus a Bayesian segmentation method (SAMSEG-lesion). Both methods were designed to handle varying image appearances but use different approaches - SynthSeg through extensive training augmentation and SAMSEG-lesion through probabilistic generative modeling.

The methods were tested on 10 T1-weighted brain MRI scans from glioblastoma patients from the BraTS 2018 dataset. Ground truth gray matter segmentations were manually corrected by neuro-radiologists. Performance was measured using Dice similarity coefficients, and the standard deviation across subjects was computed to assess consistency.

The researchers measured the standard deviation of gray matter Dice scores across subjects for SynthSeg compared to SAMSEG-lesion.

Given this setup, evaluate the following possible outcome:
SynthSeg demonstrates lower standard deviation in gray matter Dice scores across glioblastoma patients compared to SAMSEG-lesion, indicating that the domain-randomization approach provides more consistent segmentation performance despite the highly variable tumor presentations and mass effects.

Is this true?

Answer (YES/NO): YES